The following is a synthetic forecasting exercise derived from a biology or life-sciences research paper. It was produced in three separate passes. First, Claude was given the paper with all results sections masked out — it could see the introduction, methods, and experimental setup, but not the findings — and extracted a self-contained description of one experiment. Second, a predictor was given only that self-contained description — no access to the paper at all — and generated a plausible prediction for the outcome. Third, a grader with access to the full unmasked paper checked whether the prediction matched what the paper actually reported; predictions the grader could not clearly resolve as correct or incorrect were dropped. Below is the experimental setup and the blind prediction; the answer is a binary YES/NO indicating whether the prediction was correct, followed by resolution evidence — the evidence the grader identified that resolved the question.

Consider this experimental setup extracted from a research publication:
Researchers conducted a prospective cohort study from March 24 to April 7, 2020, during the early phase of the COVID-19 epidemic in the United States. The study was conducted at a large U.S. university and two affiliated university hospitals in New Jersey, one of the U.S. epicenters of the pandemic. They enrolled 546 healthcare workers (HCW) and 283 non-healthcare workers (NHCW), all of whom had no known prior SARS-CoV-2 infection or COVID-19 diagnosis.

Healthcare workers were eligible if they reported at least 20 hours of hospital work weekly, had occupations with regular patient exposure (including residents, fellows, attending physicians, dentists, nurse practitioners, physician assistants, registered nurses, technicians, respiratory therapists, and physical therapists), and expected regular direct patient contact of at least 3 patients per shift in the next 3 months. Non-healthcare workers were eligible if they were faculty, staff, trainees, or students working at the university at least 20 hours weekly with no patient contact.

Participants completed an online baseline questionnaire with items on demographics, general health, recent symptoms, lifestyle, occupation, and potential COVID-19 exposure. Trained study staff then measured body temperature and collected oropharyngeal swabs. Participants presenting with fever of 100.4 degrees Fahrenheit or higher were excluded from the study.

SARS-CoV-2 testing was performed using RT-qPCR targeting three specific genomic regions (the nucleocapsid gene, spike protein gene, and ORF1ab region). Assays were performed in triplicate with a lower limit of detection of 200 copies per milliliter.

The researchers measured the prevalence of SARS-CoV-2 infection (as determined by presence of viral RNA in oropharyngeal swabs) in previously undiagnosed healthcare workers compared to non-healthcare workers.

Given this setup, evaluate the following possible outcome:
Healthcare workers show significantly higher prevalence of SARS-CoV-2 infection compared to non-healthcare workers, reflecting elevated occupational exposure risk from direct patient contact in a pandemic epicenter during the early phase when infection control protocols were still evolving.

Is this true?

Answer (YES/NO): YES